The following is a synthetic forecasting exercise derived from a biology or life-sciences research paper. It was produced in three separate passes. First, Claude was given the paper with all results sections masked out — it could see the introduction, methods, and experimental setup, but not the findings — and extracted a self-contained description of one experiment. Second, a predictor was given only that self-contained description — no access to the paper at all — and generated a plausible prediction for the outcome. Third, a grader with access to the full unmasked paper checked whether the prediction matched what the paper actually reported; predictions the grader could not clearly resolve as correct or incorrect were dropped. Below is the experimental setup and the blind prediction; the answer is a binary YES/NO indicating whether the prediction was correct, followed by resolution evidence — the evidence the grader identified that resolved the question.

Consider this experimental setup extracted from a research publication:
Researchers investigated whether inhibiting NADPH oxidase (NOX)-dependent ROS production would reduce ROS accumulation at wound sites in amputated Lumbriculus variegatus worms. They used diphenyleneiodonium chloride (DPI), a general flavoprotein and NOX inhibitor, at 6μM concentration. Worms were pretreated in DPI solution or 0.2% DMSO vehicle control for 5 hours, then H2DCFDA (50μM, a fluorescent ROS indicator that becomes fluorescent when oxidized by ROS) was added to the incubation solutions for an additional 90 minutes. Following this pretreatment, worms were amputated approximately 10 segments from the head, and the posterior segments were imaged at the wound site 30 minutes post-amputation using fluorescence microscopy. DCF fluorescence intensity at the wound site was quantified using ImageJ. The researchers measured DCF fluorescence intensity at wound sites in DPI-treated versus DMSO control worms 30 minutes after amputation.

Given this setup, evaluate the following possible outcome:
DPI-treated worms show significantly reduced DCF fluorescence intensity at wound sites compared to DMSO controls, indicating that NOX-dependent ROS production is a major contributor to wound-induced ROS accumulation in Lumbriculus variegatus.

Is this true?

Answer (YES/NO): YES